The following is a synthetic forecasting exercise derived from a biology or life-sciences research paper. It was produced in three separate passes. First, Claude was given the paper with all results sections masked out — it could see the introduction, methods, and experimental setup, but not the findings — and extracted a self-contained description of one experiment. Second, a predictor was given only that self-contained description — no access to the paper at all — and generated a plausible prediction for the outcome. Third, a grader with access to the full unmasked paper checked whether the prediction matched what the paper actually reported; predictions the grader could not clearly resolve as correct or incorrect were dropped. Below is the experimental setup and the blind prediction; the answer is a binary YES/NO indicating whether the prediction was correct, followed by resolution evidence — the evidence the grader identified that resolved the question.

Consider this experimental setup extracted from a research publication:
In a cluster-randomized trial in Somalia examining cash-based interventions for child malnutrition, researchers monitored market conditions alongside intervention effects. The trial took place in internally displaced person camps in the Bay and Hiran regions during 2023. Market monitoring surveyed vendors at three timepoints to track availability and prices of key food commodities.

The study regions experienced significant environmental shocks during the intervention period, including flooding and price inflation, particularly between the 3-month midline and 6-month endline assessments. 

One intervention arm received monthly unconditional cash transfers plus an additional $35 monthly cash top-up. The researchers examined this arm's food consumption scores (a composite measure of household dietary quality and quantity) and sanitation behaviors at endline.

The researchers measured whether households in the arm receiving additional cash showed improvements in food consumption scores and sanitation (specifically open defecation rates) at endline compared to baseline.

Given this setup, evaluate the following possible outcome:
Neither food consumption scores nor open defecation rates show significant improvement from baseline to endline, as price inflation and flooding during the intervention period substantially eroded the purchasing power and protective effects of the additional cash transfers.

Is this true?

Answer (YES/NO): YES